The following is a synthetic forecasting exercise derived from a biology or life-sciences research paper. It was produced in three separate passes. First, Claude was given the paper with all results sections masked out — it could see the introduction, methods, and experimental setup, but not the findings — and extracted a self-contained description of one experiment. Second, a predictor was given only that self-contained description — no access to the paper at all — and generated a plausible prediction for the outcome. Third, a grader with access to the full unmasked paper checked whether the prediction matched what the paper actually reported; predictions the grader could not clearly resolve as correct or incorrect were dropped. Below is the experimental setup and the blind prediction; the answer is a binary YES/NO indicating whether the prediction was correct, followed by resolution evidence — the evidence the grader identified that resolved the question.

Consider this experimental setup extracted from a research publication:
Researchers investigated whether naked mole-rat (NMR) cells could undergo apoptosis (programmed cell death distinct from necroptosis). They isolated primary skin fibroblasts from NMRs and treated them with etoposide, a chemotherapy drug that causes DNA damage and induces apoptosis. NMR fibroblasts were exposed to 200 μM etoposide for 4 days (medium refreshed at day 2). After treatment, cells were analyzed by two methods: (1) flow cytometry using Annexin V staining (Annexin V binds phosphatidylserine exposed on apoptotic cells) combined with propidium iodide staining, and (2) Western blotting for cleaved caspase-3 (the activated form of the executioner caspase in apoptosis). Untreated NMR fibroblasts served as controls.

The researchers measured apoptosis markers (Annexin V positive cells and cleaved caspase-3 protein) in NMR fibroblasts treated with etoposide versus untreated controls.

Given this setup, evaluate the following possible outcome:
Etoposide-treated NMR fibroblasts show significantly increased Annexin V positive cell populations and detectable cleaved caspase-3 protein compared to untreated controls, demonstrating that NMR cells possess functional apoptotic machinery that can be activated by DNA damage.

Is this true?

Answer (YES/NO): YES